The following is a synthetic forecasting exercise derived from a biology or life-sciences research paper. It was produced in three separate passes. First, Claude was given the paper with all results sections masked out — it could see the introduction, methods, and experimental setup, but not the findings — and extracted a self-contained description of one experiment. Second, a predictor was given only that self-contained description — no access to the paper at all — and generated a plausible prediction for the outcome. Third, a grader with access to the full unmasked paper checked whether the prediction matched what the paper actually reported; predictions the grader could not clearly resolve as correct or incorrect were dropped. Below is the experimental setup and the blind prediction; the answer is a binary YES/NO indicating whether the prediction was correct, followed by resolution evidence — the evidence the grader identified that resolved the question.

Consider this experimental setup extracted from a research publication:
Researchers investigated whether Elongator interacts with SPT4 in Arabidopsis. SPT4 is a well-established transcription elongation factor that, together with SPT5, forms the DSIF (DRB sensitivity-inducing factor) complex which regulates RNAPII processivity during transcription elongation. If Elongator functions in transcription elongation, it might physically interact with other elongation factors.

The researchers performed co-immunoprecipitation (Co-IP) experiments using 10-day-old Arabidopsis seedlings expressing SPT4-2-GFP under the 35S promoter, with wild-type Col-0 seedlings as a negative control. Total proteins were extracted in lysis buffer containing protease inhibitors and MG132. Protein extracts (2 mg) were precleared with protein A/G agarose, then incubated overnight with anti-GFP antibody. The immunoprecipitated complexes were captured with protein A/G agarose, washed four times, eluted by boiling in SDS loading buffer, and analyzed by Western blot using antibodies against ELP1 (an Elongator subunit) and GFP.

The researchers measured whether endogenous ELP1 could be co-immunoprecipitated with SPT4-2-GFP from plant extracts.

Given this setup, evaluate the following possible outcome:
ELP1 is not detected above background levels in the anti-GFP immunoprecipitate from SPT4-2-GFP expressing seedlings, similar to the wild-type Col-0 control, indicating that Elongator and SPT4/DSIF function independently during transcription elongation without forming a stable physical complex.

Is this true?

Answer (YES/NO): NO